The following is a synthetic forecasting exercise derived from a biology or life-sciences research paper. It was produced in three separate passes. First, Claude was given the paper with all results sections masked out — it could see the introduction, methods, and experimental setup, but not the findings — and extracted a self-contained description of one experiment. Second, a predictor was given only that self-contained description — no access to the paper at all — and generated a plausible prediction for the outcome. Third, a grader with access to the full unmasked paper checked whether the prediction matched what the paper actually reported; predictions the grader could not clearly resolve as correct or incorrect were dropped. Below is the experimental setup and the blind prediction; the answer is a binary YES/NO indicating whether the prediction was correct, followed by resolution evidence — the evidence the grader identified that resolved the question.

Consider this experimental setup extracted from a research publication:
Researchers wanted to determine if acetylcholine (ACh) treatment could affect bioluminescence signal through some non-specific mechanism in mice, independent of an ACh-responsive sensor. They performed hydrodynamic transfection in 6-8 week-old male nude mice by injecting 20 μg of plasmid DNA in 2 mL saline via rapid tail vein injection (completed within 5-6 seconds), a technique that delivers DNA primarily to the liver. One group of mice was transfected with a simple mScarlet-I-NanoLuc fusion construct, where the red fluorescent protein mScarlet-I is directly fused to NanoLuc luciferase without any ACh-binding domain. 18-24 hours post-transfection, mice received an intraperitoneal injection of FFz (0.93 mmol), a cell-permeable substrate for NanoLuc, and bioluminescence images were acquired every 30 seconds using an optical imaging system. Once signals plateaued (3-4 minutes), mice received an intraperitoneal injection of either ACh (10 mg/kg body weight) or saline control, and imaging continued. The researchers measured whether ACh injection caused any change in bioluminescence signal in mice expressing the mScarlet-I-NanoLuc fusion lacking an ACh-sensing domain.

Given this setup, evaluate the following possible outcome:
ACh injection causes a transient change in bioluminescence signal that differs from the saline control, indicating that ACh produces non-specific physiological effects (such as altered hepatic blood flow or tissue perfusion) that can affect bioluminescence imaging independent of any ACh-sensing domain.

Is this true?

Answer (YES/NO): NO